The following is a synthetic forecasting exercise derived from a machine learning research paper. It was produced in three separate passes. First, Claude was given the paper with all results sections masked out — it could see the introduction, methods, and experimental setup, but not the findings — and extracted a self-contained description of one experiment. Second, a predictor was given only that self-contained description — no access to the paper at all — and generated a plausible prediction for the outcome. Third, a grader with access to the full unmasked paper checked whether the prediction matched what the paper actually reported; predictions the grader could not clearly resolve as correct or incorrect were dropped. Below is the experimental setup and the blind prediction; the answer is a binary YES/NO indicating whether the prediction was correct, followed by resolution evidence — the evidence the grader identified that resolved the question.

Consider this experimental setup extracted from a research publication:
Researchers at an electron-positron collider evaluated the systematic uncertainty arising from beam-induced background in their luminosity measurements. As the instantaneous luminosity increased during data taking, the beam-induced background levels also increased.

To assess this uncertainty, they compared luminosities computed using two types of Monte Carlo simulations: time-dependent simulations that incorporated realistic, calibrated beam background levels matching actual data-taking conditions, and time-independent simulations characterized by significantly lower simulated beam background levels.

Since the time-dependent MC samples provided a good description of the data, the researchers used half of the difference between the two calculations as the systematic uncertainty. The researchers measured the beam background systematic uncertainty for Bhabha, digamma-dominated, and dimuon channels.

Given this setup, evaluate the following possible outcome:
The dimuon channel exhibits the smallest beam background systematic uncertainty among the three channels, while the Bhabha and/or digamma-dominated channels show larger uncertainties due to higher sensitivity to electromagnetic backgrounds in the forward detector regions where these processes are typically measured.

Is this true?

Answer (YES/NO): NO